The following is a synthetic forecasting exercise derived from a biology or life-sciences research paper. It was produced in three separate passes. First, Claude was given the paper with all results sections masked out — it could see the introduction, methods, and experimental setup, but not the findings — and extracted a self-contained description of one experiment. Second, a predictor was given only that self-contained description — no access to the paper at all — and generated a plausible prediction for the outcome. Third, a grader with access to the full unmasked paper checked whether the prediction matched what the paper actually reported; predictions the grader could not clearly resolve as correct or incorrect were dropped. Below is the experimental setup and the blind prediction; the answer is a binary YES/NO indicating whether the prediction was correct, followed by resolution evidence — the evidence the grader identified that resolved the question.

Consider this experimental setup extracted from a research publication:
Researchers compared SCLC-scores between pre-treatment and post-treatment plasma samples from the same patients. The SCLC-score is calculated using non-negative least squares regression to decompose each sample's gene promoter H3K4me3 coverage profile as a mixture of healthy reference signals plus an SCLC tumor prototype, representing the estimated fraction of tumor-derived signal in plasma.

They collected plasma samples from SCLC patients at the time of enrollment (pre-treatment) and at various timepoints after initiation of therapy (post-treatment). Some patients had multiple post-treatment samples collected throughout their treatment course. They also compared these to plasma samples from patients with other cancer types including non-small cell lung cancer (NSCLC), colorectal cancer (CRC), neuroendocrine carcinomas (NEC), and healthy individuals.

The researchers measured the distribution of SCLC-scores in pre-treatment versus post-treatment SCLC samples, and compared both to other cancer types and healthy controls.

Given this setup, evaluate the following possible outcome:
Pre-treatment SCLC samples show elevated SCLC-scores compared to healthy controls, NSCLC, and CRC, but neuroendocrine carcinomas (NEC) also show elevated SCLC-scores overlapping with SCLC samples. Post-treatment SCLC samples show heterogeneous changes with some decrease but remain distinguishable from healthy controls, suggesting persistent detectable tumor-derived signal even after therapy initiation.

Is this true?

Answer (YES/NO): YES